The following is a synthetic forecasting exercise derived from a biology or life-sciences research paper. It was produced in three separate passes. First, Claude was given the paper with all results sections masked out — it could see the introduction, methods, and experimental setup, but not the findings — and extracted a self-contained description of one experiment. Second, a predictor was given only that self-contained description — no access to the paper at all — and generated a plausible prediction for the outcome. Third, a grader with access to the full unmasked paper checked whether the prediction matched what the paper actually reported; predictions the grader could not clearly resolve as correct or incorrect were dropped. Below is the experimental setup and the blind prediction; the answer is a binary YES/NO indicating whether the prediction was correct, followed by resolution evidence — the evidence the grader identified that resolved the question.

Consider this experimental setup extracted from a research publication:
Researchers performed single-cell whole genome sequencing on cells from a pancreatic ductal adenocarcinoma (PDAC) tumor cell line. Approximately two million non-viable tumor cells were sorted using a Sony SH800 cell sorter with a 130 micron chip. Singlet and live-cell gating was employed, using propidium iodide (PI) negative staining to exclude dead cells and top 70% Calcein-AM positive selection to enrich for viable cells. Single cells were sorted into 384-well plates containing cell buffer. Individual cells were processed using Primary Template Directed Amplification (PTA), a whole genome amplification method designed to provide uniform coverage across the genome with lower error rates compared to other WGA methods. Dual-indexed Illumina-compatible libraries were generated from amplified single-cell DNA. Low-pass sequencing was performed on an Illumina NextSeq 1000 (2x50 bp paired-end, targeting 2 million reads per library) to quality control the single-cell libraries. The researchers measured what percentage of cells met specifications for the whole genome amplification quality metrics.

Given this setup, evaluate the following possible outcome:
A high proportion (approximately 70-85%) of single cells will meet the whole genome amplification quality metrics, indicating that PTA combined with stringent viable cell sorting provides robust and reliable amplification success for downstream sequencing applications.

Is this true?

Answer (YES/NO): YES